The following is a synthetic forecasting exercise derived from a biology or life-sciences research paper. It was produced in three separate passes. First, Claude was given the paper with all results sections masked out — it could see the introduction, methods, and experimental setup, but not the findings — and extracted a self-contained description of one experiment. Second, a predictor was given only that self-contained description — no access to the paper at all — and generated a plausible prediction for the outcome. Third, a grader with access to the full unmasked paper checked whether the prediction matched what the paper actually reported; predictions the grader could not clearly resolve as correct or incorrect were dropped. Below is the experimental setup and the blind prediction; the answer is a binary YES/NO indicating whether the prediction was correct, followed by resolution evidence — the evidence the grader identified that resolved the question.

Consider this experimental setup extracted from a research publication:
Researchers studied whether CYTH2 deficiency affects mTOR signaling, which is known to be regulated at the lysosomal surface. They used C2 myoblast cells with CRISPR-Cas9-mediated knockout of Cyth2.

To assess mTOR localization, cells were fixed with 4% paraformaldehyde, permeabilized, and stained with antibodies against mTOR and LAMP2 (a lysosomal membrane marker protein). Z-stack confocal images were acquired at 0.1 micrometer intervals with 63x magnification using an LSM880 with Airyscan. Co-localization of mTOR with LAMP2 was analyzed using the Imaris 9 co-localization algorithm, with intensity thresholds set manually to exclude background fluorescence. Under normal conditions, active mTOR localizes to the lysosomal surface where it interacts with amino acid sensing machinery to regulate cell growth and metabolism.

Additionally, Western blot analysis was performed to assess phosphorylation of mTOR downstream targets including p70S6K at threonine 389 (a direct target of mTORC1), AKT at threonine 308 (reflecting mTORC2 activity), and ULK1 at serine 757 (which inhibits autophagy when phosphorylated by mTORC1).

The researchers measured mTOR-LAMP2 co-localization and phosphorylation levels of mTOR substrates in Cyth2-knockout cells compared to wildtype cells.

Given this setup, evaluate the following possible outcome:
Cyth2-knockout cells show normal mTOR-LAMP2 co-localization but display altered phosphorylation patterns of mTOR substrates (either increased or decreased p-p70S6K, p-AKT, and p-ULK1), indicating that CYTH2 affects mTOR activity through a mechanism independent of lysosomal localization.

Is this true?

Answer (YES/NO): NO